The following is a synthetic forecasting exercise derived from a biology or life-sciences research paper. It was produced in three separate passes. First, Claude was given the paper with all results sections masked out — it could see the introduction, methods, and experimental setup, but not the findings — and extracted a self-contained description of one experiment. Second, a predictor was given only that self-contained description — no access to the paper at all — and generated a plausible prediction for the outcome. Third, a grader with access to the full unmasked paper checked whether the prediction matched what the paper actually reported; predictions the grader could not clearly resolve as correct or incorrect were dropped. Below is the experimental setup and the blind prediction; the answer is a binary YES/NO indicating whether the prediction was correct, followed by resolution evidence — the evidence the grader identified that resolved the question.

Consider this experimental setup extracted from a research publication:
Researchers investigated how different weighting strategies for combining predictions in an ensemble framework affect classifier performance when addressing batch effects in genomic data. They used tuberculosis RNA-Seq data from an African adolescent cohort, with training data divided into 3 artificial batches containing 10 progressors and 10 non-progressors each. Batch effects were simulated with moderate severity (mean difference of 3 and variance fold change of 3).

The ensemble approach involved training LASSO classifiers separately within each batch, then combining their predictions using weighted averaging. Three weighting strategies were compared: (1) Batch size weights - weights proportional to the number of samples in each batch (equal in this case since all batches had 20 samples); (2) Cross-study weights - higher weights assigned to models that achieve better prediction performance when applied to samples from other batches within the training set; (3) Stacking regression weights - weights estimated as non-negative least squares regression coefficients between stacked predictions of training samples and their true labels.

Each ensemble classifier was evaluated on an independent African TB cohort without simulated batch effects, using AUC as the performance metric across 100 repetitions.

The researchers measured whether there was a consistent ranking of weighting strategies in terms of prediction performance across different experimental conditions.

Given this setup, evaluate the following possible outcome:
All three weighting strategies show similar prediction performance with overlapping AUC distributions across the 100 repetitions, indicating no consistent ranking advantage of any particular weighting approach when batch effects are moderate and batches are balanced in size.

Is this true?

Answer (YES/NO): NO